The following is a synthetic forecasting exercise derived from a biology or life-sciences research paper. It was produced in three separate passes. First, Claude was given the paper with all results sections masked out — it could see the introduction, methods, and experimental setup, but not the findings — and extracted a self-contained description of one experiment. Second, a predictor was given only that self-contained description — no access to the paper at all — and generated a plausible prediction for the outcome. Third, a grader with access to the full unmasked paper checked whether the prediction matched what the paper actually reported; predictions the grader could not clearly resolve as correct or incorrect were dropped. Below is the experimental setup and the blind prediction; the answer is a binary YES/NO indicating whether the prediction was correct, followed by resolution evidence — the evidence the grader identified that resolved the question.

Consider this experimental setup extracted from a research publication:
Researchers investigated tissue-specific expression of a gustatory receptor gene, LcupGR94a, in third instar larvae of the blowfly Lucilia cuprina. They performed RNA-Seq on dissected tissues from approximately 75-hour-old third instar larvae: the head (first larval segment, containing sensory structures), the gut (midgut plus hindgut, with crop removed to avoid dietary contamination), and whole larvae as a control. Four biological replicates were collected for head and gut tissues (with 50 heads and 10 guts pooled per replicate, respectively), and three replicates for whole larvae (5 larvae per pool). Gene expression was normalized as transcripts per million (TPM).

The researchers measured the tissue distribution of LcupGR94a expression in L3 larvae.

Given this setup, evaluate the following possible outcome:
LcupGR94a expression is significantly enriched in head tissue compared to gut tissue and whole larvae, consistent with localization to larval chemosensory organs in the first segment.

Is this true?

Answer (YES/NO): NO